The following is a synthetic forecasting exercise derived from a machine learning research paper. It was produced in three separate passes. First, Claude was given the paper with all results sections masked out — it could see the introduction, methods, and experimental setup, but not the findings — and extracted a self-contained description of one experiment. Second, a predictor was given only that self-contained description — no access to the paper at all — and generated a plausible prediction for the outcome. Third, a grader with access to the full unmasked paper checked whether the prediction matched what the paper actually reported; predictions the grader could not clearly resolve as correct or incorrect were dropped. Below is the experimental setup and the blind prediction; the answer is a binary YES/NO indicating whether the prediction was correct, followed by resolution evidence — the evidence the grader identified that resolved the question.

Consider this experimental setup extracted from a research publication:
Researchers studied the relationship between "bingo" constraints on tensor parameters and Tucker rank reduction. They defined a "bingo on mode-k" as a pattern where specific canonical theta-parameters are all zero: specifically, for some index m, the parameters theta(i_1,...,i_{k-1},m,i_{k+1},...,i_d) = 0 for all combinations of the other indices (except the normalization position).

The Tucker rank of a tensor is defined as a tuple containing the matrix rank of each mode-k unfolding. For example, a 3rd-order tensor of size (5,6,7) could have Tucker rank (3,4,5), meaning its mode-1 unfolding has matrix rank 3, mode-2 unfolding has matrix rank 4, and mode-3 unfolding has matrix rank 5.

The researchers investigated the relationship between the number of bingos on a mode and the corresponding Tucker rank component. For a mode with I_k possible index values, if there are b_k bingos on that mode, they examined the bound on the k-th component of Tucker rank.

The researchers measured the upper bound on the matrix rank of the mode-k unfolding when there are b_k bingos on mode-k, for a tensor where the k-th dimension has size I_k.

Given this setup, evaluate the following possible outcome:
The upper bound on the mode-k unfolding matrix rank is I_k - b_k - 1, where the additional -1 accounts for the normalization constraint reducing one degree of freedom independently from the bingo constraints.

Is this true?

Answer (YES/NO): NO